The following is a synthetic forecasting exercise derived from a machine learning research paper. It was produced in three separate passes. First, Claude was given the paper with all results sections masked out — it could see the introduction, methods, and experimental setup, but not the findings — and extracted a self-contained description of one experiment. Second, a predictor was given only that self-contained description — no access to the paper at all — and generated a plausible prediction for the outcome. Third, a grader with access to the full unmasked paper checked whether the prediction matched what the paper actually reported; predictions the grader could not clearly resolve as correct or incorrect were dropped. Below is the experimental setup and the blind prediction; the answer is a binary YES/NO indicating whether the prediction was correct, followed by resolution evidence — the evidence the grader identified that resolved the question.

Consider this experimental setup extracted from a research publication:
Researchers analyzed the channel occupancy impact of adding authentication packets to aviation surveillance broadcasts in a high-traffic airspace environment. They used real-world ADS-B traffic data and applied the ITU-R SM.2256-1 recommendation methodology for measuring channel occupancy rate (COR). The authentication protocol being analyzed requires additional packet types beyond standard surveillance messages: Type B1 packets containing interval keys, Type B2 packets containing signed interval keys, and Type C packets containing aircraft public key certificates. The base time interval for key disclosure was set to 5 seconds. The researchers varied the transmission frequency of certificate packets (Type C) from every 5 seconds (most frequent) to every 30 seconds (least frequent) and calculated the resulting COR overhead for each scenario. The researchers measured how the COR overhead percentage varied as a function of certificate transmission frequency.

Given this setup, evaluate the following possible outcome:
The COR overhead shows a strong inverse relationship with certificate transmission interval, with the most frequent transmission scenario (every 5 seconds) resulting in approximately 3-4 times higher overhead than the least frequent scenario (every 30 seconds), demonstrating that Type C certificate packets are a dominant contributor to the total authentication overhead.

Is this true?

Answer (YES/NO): NO